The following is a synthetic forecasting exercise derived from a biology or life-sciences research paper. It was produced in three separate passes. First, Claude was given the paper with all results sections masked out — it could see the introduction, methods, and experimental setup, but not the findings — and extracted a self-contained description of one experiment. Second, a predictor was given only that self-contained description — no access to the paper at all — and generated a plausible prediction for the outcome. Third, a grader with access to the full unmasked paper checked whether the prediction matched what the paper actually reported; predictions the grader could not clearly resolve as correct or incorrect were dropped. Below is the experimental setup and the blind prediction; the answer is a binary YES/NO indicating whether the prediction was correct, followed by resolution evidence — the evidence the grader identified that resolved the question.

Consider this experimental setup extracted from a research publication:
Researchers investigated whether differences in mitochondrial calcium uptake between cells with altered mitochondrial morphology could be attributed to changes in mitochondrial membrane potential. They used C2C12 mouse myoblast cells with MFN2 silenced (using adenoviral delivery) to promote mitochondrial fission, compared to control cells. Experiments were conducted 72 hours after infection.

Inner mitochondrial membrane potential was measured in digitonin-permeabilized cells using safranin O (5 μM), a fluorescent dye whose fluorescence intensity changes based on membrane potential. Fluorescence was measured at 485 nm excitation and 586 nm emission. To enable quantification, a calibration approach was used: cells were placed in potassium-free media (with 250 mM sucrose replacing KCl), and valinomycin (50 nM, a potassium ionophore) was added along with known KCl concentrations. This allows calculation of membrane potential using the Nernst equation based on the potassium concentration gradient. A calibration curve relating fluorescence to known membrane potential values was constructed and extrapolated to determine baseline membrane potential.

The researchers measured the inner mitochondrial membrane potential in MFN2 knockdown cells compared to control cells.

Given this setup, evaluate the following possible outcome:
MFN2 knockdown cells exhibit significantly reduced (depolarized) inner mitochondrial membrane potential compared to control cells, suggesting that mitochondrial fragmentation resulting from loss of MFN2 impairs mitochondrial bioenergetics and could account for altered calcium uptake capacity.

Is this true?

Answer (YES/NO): YES